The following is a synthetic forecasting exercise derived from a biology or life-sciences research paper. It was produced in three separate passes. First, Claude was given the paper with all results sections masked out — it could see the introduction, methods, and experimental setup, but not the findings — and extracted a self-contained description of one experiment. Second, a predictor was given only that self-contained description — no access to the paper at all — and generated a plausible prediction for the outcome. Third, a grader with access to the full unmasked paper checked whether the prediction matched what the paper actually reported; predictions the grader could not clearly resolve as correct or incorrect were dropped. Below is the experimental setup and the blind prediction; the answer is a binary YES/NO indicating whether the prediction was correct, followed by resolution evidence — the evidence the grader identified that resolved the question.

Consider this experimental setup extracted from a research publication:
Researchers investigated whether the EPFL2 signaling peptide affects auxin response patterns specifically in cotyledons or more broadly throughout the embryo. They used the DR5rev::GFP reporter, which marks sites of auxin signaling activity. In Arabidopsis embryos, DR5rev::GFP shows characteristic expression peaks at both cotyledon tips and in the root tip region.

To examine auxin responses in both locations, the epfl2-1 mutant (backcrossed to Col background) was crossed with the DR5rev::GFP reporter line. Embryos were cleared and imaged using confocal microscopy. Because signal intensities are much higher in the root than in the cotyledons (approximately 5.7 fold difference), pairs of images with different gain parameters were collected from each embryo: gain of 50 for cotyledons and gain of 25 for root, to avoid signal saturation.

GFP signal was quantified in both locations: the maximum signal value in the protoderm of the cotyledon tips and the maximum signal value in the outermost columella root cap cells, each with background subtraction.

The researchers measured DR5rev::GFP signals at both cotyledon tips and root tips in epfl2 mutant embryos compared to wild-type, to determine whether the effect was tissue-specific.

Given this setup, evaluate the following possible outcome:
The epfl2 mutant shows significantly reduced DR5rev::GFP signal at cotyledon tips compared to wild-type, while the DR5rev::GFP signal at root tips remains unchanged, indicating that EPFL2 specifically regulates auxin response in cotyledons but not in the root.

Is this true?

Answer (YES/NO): YES